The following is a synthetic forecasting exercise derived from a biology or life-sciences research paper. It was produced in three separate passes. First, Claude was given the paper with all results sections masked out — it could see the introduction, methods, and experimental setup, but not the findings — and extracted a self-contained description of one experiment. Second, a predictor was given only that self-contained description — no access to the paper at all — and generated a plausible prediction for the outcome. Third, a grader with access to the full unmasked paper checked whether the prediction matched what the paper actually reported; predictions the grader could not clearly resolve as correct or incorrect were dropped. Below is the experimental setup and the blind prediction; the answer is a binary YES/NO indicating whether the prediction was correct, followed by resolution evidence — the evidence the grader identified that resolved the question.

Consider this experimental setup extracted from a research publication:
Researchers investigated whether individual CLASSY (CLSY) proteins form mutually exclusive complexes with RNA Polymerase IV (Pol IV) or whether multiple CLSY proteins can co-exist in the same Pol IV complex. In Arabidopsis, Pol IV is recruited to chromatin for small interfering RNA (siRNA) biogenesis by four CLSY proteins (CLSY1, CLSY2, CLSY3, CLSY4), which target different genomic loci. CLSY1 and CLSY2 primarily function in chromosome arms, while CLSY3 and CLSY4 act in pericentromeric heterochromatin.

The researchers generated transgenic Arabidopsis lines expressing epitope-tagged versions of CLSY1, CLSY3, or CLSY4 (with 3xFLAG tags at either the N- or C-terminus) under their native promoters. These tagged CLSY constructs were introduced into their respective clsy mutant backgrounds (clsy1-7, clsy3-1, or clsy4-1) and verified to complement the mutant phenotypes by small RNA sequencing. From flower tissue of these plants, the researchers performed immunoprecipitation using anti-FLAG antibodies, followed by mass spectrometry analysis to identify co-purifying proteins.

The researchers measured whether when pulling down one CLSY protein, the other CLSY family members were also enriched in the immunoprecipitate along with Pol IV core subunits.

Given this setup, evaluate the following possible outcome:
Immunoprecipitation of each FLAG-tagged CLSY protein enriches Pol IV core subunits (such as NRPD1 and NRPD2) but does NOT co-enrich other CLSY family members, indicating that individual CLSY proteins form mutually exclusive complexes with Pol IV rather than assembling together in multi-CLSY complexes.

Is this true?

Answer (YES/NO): YES